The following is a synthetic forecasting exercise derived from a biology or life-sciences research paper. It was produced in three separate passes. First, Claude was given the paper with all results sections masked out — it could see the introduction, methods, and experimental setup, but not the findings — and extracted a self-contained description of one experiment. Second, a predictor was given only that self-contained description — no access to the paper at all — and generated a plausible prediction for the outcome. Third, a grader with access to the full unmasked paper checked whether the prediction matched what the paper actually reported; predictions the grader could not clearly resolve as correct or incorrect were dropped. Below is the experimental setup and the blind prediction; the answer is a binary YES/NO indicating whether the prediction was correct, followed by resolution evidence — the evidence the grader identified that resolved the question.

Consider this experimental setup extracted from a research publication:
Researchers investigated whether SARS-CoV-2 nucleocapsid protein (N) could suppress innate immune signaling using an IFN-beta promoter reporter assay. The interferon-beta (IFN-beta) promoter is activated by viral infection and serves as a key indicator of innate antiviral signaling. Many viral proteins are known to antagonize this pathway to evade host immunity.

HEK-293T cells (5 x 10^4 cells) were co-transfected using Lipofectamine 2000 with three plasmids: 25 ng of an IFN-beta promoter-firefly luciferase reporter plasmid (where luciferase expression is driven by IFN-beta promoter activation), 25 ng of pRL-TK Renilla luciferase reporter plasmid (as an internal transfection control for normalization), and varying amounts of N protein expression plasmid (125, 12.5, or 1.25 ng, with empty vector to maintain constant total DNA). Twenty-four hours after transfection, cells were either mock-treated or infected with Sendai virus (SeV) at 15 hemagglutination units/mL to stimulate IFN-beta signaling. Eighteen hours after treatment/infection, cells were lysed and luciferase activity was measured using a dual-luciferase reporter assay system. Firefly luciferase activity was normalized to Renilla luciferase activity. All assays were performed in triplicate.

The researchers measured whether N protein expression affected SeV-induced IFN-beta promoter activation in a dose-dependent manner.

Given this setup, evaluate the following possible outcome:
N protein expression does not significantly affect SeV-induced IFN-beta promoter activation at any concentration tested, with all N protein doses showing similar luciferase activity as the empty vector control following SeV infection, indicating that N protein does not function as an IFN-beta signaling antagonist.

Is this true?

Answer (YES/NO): NO